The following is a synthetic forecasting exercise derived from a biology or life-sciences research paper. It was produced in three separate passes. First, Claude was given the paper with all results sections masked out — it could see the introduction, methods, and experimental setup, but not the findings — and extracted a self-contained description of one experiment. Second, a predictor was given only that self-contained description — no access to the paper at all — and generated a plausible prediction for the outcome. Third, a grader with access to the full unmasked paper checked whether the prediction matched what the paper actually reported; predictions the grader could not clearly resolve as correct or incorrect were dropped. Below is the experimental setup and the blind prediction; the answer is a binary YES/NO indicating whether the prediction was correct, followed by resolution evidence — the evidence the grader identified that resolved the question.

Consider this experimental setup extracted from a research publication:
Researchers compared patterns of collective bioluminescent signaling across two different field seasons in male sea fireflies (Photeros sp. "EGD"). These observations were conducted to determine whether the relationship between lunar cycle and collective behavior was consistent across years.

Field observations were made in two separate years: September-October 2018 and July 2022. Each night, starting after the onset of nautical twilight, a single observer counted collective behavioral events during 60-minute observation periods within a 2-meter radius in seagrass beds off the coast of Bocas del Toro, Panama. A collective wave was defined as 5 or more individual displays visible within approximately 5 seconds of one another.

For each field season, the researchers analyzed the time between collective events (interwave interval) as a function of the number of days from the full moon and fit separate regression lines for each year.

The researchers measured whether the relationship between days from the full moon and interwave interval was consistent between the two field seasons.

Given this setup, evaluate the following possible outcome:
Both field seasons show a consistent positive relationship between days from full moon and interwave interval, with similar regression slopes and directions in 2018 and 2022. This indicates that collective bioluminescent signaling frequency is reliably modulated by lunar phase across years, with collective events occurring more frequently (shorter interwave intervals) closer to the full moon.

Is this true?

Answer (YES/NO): NO